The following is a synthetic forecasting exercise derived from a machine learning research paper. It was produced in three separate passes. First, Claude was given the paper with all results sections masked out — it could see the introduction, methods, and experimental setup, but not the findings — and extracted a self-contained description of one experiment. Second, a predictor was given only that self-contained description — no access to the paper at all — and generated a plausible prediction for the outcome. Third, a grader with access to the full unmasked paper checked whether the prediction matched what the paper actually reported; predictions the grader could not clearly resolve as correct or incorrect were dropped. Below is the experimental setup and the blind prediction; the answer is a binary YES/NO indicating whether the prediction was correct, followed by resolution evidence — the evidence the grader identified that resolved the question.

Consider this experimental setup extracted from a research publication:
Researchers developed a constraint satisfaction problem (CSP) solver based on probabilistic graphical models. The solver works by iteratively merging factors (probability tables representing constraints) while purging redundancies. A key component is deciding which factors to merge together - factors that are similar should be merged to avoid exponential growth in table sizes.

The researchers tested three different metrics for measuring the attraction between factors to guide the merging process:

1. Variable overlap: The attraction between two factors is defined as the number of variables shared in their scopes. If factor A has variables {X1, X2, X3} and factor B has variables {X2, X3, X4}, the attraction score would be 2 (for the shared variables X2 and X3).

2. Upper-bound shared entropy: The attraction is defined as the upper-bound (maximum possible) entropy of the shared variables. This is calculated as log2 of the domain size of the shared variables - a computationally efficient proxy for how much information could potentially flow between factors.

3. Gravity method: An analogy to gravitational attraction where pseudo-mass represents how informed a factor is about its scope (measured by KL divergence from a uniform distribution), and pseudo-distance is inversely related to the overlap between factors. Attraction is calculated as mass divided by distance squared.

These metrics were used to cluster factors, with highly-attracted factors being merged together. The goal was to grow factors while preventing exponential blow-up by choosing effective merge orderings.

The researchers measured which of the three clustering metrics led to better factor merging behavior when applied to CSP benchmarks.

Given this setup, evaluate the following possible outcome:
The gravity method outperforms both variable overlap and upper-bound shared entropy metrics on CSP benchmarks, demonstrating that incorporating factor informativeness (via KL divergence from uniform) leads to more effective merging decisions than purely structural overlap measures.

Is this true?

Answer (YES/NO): YES